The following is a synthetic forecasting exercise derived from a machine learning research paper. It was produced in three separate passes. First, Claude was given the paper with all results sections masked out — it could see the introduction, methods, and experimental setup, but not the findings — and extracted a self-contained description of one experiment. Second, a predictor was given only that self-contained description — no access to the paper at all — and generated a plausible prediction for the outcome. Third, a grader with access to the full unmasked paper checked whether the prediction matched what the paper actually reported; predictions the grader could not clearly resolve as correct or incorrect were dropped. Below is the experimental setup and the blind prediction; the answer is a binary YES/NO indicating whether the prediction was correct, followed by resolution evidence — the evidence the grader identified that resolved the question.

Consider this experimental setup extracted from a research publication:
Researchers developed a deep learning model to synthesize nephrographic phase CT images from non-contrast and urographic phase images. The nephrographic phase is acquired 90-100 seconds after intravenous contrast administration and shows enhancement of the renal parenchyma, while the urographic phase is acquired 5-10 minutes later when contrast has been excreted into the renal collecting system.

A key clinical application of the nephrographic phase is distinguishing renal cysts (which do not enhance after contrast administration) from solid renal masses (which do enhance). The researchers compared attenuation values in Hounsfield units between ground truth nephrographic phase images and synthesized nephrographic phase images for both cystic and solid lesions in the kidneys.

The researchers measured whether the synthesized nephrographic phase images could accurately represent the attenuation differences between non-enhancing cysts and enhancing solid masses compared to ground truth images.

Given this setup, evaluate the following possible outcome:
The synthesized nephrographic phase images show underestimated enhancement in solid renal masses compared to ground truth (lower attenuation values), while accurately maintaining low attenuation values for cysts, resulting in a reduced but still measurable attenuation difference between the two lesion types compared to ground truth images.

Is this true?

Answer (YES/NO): NO